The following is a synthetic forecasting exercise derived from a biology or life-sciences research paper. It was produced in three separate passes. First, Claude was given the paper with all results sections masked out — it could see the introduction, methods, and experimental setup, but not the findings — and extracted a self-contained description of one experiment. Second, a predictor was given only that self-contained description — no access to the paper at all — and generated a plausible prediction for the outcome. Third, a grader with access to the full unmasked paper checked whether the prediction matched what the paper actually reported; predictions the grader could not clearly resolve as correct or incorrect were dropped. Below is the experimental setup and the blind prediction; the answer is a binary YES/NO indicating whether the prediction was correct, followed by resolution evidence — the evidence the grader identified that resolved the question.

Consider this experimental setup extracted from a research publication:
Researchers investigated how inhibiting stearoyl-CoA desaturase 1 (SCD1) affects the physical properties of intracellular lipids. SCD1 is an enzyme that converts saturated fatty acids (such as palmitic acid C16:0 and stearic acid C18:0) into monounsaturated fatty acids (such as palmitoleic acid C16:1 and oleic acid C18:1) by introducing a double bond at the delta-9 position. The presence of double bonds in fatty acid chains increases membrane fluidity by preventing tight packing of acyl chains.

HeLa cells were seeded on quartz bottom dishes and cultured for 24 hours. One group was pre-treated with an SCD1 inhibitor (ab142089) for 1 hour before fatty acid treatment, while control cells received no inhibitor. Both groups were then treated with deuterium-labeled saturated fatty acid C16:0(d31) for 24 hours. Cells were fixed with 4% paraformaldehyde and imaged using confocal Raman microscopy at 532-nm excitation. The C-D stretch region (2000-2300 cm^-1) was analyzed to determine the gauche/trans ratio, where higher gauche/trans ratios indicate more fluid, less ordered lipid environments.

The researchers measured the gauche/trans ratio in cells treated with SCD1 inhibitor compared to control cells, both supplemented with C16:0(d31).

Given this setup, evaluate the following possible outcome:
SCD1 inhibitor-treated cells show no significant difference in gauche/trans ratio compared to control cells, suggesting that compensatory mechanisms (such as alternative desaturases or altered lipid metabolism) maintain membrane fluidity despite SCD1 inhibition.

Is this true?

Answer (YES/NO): NO